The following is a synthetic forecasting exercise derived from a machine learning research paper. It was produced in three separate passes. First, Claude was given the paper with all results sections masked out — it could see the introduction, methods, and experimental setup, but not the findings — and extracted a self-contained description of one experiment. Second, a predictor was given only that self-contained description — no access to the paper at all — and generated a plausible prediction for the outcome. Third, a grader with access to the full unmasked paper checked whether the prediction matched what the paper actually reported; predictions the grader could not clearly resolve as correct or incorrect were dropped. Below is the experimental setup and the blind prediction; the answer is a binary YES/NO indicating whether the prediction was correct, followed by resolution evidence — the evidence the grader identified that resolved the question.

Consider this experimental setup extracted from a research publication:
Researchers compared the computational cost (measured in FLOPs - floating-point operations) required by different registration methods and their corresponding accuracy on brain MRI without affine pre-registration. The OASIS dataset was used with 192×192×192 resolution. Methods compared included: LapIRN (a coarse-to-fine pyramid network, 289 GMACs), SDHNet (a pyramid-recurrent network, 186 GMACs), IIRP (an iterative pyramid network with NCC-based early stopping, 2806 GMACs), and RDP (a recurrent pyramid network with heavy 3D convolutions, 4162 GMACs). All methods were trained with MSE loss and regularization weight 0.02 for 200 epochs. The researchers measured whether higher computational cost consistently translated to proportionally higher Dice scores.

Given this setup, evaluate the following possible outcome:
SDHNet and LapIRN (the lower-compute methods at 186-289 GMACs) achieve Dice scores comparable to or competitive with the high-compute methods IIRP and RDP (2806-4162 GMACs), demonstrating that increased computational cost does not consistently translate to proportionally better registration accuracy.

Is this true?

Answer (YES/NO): NO